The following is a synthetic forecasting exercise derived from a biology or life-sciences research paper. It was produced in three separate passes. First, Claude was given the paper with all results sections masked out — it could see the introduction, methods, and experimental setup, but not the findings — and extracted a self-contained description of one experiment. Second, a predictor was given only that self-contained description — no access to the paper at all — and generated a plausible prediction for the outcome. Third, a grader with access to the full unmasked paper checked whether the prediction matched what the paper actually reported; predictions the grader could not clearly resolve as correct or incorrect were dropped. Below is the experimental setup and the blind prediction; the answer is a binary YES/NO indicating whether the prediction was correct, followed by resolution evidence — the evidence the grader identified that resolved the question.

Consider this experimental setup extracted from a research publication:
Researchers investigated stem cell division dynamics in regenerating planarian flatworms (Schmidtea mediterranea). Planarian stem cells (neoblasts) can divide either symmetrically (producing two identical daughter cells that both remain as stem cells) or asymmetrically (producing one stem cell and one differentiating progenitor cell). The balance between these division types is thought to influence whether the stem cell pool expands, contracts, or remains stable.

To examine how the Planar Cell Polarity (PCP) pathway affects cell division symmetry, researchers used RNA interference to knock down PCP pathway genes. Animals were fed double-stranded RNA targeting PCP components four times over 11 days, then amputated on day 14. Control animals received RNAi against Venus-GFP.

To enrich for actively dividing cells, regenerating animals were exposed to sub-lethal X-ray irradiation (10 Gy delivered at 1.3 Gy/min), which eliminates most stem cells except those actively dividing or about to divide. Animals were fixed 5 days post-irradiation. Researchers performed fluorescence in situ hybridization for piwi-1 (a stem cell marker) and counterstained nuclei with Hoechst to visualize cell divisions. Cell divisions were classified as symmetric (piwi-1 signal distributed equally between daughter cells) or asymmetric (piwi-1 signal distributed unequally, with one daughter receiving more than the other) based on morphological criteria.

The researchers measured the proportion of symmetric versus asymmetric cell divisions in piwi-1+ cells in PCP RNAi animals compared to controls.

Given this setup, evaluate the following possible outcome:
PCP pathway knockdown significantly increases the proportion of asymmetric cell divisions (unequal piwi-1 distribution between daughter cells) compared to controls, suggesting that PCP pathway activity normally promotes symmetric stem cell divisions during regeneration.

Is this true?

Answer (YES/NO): YES